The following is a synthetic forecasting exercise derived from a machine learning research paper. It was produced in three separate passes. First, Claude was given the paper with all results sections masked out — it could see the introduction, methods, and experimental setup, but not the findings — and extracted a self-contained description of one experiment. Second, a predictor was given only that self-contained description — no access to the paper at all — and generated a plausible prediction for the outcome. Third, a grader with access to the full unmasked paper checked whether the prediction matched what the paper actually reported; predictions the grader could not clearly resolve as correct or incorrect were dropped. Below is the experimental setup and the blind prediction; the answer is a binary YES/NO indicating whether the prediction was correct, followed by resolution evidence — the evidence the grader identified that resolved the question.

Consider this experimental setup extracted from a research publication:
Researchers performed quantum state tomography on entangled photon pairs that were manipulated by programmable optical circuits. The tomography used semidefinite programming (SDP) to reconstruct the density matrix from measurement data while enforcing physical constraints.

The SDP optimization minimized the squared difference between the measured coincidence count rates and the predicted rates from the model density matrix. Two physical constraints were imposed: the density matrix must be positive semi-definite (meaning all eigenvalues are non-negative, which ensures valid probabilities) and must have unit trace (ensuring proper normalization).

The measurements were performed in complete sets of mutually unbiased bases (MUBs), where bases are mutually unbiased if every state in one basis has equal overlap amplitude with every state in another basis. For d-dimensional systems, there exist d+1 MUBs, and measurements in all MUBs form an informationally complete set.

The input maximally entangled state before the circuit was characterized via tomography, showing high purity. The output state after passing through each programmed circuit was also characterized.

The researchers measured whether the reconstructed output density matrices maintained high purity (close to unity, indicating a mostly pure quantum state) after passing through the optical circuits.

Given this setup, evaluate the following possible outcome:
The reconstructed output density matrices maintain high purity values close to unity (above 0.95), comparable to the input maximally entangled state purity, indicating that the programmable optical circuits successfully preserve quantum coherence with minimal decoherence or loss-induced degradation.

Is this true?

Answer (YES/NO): NO